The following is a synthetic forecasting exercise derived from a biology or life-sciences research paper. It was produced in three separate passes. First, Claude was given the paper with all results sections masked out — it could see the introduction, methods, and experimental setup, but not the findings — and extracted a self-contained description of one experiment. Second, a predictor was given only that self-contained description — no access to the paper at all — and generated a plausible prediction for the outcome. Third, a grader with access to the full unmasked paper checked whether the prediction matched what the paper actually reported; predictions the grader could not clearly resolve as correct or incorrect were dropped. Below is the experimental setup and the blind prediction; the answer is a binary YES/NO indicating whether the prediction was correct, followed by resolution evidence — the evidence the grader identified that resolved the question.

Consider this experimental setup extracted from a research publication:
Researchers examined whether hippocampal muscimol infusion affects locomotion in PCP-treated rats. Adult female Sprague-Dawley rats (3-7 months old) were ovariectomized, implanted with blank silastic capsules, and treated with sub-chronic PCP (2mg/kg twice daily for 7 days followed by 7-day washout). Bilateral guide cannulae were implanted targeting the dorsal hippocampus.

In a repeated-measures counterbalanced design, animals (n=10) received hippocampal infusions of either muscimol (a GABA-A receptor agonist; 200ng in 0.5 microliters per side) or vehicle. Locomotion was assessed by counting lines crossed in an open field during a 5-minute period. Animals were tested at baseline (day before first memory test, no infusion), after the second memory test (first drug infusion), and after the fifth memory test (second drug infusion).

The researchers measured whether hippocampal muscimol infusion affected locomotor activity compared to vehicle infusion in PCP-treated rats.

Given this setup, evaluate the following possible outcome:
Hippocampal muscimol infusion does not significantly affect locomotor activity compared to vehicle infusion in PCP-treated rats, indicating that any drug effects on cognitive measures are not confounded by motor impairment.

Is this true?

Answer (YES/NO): YES